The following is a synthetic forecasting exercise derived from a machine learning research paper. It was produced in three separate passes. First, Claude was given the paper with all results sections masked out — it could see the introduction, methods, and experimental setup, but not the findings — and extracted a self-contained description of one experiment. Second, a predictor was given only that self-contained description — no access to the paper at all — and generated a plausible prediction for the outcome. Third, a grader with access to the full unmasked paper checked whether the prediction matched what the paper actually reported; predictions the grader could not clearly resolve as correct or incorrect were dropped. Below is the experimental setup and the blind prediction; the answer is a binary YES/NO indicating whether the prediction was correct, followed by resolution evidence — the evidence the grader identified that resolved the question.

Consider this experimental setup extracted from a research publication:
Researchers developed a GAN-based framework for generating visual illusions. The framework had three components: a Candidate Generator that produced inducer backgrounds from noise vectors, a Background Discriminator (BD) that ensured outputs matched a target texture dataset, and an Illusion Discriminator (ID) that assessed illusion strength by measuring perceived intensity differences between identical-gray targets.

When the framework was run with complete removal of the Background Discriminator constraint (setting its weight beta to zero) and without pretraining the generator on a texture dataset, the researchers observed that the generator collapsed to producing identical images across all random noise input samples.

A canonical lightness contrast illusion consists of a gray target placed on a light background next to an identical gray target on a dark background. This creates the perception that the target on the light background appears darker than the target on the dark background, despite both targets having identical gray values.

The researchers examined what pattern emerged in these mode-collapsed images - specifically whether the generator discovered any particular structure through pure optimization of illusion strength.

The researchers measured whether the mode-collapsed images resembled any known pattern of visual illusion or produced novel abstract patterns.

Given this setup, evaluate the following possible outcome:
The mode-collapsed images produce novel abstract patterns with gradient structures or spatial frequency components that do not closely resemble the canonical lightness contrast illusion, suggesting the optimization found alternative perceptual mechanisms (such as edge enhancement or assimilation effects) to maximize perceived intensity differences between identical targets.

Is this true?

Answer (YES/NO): NO